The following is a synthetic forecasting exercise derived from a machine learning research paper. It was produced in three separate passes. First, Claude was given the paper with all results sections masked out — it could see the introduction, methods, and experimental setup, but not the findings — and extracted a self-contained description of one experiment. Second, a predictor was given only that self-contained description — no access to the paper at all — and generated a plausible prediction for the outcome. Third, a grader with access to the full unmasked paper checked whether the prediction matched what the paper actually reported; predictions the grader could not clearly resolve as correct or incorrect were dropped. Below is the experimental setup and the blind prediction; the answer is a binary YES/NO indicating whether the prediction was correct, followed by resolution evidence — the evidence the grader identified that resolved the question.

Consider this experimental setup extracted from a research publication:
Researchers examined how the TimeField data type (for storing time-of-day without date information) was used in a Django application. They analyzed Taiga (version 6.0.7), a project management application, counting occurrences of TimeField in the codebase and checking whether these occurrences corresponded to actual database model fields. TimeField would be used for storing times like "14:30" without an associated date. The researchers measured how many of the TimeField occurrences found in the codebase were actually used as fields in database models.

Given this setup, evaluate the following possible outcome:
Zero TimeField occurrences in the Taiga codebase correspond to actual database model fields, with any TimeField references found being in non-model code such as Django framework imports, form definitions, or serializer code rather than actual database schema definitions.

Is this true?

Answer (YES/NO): YES